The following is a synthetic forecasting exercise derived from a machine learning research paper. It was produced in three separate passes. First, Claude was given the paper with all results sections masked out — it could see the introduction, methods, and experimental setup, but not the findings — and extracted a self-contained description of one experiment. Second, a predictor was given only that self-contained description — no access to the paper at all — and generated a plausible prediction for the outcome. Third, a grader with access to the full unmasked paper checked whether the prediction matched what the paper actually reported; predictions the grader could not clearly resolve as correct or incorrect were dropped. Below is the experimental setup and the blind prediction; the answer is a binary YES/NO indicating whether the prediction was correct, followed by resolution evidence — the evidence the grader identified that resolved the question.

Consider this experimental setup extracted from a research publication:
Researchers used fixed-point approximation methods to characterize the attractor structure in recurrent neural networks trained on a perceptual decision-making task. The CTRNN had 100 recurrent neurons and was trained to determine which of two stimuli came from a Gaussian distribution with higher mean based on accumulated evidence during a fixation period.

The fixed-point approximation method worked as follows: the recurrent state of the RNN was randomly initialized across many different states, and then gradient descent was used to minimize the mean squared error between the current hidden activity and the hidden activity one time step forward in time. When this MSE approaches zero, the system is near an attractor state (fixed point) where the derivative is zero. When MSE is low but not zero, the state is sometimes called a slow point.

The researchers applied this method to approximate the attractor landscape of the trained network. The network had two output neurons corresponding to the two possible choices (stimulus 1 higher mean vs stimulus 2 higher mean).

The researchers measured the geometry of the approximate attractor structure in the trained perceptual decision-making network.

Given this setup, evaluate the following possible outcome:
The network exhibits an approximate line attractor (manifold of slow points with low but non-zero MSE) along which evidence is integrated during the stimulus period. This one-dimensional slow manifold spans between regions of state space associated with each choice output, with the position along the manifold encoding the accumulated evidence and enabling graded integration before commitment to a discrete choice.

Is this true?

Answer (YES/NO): YES